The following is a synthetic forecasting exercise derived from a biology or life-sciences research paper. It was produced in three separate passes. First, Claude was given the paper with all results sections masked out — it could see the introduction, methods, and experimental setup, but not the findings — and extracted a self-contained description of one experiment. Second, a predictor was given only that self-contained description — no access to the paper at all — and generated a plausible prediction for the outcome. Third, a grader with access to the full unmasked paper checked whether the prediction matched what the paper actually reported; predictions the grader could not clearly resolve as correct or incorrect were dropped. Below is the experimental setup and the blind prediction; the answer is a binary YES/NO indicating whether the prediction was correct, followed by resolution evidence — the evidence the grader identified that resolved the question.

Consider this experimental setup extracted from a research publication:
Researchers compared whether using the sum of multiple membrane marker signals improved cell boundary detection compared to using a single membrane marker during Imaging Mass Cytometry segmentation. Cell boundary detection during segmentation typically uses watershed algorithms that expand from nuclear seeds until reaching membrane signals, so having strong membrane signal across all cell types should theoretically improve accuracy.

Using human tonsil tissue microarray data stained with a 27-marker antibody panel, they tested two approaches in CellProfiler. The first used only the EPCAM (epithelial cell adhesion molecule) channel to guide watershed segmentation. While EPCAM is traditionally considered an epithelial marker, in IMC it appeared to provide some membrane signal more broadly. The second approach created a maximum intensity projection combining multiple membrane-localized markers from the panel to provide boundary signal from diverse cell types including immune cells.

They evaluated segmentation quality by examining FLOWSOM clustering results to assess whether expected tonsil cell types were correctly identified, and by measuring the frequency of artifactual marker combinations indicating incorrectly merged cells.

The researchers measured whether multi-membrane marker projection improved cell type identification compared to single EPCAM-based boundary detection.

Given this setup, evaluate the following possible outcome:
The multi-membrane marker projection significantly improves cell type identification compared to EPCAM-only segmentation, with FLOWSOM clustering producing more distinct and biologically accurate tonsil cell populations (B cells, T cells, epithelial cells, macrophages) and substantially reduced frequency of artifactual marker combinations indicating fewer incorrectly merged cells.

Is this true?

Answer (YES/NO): NO